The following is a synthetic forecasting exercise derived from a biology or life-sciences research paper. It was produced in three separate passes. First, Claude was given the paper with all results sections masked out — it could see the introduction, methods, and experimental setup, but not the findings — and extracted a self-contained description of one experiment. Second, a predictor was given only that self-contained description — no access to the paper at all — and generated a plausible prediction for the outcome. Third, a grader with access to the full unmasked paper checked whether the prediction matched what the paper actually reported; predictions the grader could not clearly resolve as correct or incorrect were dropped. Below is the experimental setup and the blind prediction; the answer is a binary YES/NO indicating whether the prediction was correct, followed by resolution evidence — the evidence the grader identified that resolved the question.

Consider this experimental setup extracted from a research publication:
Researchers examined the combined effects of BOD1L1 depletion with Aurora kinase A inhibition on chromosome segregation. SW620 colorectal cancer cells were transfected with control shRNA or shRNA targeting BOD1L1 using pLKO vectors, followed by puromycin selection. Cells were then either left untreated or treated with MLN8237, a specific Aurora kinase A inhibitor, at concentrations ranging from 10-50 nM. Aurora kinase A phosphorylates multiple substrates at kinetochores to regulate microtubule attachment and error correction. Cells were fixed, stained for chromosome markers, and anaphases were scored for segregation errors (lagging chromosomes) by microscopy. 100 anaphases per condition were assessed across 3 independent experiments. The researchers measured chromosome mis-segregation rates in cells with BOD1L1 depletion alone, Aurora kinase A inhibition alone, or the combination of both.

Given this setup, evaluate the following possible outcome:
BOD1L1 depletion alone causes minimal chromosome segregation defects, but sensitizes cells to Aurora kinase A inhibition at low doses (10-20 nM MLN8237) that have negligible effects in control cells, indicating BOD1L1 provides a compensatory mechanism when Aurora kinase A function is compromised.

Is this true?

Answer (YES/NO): NO